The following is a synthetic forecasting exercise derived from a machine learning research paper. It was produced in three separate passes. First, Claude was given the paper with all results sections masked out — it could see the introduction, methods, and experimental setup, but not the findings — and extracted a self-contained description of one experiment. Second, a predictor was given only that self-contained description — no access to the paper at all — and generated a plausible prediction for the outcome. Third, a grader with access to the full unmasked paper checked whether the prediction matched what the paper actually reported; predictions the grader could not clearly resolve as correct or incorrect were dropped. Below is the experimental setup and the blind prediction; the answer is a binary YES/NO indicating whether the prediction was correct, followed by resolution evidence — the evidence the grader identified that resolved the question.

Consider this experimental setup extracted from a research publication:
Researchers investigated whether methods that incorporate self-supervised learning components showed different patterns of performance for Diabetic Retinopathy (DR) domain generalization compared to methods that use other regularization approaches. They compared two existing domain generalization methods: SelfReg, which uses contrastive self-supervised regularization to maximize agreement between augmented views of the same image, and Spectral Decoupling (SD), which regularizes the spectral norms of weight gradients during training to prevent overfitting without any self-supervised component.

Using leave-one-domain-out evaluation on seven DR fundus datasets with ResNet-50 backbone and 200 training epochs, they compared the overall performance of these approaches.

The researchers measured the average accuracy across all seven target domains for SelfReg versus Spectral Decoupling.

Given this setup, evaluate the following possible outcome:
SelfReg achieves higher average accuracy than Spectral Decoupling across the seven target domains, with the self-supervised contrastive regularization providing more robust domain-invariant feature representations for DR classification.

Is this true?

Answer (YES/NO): YES